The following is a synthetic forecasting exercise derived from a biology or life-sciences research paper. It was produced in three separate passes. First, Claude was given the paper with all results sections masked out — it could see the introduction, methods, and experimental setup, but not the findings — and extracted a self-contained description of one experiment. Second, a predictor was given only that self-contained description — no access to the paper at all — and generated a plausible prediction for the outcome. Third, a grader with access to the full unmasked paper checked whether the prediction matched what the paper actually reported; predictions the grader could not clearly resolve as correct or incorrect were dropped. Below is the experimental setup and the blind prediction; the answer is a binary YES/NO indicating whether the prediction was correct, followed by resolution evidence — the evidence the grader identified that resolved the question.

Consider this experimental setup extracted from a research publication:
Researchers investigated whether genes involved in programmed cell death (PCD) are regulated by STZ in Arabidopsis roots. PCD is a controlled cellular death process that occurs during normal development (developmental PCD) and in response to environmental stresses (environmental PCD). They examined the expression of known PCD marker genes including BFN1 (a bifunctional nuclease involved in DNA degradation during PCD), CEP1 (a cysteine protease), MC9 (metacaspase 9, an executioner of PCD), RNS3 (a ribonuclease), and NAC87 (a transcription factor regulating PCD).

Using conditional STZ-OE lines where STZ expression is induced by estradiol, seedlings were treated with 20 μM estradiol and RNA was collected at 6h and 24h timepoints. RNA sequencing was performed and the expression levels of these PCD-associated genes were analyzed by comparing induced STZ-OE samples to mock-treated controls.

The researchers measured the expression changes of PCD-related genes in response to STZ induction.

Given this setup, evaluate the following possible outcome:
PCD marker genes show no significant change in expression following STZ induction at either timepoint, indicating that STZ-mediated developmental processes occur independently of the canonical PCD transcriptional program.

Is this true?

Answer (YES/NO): NO